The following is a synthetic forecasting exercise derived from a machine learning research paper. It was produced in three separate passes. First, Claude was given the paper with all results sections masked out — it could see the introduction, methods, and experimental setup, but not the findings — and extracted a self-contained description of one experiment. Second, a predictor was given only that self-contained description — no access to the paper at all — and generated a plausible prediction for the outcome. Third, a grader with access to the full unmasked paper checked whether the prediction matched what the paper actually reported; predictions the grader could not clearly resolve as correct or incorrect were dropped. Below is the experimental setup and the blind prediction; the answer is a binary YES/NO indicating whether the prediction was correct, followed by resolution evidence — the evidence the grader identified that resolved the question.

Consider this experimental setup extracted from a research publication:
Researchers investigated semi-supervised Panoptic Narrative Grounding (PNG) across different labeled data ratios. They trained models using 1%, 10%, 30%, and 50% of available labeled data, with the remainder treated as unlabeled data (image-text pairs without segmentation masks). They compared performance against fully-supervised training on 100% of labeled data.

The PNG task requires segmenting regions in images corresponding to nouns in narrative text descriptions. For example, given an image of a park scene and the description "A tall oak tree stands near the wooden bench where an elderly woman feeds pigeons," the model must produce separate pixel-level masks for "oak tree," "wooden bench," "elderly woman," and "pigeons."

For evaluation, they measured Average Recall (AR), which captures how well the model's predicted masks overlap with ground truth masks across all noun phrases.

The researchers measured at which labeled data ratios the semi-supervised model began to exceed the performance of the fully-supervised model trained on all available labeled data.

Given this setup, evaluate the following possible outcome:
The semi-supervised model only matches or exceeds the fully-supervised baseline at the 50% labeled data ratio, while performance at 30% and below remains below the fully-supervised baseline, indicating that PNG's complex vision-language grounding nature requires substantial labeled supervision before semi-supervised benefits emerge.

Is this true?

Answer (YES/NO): NO